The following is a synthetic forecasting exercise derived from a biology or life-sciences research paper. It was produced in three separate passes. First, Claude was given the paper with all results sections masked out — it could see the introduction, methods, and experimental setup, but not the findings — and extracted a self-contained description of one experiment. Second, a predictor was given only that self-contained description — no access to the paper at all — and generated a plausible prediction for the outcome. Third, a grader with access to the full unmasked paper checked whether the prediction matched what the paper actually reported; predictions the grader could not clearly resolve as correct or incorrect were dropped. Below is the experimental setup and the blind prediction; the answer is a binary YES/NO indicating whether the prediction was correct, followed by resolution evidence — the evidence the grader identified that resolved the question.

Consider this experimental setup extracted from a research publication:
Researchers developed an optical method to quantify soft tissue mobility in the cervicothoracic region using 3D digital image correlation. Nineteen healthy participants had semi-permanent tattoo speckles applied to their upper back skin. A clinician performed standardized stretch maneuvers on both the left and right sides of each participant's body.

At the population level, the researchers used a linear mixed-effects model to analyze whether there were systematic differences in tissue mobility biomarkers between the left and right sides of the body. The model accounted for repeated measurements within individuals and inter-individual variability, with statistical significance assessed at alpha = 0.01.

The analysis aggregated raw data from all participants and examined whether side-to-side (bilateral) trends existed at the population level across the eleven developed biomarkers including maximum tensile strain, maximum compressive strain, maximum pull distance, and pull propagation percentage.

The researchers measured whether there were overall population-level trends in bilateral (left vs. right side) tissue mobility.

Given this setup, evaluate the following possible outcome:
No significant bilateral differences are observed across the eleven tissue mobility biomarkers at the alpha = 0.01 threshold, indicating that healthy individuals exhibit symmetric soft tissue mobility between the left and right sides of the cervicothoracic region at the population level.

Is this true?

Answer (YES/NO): YES